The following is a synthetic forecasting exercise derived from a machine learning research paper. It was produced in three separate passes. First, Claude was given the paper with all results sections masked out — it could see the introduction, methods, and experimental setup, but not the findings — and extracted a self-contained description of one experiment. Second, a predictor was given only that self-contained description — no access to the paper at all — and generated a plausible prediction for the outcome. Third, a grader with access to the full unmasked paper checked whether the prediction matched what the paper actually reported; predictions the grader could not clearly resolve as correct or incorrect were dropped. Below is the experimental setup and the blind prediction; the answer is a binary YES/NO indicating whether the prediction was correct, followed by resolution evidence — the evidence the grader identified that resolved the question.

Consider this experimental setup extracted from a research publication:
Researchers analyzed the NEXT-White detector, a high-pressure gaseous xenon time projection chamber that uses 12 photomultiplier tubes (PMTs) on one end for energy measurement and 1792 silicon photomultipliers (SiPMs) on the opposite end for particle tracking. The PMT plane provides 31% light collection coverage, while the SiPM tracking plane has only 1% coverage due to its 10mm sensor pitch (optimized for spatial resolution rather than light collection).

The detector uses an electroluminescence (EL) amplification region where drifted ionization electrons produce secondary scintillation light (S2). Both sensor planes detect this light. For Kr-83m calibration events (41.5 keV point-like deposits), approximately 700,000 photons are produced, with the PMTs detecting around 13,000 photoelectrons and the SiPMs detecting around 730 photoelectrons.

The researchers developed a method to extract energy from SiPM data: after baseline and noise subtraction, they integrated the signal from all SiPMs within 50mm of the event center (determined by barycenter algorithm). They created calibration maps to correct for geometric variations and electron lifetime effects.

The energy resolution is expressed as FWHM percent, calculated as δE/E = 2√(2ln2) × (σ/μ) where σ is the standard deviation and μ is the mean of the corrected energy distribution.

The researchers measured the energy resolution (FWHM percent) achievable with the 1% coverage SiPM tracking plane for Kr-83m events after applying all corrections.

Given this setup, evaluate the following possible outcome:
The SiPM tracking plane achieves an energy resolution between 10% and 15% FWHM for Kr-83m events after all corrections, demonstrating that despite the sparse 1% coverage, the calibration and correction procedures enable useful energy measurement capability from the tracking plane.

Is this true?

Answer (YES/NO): YES